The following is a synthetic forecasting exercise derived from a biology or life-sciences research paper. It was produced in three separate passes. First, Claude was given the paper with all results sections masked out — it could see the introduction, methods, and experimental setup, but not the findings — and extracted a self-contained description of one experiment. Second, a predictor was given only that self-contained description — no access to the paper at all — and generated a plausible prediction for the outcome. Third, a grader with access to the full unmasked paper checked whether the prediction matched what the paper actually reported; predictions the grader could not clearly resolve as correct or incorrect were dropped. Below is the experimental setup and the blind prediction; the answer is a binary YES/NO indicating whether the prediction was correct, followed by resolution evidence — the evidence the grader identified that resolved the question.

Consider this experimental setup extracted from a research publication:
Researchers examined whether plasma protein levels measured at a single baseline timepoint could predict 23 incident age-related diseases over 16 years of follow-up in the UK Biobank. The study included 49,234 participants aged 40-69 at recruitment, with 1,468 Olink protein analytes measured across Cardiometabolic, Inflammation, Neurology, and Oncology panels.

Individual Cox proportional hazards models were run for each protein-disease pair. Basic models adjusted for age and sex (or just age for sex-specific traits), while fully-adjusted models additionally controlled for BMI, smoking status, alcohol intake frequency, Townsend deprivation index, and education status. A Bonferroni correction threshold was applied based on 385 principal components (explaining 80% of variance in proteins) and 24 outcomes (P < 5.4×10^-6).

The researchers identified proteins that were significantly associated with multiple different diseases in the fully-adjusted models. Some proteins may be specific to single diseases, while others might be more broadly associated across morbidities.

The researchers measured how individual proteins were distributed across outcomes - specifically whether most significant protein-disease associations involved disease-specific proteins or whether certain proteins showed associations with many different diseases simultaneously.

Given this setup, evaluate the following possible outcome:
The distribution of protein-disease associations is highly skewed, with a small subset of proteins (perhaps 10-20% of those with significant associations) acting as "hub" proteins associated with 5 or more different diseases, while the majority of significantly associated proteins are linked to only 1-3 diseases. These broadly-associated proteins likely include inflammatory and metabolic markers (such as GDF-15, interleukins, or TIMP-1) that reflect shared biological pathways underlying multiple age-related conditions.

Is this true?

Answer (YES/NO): NO